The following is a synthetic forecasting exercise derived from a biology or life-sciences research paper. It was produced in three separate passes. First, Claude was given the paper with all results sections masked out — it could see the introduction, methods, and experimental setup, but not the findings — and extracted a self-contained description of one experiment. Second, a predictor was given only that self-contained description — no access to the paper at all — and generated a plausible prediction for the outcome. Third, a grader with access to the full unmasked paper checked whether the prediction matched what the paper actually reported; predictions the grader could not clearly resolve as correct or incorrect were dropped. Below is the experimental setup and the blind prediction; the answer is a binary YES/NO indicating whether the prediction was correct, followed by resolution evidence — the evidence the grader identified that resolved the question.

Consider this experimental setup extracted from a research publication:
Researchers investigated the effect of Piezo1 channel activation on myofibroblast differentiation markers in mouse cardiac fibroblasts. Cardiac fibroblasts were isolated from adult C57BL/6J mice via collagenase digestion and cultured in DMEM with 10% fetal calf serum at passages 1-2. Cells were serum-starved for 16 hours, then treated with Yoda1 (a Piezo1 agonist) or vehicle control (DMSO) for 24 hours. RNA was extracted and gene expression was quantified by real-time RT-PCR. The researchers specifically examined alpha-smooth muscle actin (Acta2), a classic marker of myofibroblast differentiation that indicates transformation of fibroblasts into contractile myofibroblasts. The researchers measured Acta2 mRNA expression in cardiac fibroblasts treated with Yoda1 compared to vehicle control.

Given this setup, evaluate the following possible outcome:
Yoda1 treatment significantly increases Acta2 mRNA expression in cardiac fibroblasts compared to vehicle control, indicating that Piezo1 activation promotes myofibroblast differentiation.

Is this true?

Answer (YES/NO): NO